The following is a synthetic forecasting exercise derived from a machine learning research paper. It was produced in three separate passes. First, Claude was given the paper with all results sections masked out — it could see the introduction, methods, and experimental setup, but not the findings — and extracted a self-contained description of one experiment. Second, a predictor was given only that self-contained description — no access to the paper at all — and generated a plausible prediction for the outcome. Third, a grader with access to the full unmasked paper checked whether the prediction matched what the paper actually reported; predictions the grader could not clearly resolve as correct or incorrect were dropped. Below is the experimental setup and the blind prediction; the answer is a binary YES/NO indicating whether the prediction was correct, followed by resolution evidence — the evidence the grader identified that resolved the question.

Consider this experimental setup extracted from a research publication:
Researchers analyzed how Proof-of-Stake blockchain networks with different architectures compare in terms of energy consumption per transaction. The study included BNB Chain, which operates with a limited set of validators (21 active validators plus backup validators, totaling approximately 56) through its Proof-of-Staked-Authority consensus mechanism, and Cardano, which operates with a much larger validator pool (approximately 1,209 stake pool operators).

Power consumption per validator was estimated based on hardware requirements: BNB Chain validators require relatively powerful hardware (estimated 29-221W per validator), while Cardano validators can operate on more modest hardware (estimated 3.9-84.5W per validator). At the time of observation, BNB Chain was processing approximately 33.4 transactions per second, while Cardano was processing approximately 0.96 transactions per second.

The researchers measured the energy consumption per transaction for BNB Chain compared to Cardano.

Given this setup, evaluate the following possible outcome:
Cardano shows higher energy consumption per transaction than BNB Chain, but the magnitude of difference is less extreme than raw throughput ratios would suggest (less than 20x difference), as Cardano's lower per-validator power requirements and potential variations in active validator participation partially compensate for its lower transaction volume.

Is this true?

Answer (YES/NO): NO